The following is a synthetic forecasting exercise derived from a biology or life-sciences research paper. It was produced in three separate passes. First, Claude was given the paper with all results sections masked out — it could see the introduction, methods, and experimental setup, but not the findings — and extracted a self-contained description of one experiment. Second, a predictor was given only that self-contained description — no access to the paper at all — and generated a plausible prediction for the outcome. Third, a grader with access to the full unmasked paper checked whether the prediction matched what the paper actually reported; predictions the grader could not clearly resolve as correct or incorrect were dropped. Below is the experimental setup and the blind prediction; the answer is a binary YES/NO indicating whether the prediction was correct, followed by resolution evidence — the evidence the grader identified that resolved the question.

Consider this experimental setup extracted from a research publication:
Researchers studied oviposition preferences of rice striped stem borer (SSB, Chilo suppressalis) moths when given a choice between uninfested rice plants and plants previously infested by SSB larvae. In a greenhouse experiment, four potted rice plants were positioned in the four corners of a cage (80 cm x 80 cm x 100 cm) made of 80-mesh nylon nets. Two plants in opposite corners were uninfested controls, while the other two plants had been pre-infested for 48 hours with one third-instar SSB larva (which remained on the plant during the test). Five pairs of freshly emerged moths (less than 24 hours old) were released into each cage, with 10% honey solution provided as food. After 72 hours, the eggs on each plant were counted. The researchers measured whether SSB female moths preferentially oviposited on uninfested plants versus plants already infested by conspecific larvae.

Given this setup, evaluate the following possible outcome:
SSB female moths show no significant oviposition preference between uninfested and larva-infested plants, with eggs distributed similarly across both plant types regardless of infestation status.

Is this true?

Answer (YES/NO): NO